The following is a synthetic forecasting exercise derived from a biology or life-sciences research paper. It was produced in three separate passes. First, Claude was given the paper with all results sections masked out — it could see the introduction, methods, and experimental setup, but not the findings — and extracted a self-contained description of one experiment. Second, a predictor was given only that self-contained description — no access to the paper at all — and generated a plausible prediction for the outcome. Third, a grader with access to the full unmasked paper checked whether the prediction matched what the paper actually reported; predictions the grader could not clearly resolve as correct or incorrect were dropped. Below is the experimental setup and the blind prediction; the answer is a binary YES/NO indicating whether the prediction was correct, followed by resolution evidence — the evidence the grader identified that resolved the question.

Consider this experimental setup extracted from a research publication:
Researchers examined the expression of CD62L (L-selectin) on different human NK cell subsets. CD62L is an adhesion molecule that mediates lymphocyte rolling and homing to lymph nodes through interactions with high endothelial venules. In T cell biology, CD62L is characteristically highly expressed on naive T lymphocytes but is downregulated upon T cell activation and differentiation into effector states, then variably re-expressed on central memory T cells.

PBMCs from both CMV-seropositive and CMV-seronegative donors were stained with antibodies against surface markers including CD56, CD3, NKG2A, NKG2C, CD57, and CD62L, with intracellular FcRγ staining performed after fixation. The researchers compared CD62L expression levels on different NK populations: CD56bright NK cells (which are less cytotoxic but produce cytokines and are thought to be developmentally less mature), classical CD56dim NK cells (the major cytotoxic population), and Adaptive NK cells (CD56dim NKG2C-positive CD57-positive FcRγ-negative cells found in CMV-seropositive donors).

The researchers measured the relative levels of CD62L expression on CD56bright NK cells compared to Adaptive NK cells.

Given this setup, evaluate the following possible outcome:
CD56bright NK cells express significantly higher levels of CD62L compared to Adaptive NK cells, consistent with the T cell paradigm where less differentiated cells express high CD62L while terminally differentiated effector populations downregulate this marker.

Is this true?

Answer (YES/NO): NO